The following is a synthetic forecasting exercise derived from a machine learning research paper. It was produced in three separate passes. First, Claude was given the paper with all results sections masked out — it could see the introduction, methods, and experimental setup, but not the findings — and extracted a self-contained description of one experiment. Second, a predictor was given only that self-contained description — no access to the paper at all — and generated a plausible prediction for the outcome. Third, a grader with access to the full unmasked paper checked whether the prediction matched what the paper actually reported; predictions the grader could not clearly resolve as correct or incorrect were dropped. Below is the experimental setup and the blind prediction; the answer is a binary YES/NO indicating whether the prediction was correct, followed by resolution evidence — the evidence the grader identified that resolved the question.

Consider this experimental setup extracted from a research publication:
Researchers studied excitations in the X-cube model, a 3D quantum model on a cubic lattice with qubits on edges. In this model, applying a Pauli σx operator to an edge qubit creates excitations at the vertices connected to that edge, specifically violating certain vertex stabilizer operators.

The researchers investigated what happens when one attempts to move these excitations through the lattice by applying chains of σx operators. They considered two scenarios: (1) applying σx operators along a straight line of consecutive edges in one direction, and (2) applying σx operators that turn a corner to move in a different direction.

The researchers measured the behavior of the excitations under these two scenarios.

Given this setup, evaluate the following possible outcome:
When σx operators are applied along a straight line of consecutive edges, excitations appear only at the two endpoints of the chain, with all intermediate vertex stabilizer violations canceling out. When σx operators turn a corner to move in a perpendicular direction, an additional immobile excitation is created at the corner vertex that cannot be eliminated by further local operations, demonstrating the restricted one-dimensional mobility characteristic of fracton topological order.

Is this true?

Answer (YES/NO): YES